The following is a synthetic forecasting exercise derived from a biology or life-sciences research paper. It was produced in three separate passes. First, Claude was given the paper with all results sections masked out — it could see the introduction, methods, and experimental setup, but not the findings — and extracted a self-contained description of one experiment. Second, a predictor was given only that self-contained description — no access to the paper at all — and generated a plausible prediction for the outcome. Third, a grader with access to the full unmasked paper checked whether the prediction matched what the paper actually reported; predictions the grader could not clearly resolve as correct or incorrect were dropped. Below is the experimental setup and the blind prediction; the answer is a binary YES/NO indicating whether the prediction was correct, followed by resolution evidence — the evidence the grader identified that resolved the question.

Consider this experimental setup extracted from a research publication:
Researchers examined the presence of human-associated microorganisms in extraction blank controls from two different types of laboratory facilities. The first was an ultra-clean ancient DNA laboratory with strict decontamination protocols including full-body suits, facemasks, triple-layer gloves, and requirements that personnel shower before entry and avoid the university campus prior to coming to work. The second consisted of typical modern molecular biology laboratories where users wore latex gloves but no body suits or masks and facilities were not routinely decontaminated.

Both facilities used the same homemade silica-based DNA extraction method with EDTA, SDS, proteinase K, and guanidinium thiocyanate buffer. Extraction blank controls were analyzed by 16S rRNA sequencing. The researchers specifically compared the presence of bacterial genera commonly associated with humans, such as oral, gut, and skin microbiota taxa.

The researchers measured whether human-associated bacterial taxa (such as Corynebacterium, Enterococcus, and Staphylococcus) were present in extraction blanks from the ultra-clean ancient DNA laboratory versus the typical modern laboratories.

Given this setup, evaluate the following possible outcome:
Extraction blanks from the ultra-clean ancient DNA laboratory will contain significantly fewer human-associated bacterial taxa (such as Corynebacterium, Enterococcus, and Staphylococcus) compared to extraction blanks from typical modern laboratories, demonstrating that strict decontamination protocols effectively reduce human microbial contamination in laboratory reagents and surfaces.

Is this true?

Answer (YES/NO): YES